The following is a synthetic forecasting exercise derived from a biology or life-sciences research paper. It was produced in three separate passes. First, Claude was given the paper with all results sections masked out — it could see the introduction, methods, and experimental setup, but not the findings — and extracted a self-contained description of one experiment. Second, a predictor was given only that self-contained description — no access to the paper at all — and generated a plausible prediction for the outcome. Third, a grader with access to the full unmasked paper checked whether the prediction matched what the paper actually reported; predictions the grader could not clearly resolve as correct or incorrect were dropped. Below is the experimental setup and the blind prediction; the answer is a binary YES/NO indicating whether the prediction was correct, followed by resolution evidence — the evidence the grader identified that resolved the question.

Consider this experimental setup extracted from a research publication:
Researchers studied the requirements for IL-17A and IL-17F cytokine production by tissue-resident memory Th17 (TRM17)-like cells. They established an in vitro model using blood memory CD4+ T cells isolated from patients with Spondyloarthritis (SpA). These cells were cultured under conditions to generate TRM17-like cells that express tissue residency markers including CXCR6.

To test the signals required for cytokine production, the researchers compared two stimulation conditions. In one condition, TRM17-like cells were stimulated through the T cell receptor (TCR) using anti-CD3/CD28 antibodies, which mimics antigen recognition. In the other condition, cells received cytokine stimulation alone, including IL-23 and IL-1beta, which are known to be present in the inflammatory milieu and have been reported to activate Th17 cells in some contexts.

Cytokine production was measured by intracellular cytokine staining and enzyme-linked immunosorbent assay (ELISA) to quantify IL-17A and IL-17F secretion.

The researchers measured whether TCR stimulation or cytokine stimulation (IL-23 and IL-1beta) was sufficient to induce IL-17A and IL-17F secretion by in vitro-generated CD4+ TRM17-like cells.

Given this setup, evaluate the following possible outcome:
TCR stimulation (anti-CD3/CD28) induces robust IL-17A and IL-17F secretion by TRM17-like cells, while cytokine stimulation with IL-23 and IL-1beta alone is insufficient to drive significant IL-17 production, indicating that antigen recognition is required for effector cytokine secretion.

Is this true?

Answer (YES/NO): NO